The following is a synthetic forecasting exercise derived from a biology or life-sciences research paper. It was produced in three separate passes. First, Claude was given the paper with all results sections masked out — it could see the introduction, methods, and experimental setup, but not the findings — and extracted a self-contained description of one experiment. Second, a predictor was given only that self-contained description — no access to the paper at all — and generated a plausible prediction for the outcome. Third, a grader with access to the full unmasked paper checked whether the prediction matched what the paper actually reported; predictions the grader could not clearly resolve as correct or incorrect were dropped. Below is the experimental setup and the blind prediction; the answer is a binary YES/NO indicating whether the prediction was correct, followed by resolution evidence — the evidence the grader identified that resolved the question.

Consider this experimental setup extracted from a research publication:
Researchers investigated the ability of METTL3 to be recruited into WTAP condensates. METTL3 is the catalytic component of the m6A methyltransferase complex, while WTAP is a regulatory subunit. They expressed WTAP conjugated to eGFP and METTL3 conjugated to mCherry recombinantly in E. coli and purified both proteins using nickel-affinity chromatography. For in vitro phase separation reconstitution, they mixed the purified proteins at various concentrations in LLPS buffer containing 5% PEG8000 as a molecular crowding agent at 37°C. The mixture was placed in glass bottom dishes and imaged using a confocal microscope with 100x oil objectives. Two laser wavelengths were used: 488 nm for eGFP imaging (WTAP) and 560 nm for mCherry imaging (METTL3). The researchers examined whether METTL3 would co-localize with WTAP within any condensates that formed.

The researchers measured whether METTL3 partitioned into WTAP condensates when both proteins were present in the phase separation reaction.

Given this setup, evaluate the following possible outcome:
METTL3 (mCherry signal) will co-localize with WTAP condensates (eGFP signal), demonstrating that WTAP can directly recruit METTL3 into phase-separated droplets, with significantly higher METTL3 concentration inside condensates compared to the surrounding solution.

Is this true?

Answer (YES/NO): YES